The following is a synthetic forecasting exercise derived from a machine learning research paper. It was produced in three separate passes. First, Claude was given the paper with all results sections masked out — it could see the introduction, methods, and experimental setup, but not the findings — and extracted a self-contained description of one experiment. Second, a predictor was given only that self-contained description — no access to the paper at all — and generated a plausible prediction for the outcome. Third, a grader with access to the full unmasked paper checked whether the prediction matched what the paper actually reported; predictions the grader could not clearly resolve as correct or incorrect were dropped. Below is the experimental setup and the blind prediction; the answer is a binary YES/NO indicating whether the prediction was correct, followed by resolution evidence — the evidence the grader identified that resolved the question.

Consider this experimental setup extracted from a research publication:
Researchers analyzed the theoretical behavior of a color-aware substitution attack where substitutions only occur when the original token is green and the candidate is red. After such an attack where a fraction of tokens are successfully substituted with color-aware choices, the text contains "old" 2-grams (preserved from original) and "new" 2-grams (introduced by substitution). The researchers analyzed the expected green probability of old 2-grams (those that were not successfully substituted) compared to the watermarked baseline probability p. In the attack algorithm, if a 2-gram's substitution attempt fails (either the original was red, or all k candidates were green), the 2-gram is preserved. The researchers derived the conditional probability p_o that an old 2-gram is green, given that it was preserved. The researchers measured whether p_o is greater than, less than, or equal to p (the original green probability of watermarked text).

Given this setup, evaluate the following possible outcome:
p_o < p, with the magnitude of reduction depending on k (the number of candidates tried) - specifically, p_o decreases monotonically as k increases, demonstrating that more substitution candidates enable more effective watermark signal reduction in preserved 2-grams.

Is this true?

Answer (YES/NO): YES